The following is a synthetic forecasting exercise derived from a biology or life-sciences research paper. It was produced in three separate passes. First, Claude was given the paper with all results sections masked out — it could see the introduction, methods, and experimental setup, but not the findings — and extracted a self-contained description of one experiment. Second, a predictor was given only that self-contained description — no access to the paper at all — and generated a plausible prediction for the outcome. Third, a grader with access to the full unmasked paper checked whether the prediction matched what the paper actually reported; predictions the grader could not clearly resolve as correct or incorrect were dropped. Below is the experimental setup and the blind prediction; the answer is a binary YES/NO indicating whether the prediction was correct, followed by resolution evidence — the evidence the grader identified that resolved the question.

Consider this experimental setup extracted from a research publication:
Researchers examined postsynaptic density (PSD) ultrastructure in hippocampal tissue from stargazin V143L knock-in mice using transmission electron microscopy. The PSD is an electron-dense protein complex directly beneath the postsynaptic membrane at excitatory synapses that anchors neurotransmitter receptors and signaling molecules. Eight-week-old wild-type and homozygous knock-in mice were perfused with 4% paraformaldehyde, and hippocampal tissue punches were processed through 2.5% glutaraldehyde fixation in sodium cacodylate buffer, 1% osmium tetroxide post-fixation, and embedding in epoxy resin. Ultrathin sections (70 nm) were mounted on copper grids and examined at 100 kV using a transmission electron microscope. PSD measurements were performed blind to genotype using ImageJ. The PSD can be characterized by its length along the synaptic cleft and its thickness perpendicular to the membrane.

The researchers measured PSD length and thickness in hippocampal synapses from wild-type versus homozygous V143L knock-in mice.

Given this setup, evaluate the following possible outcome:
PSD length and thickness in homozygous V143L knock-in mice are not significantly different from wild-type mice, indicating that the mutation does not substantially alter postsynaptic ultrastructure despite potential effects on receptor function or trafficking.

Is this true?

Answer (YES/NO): NO